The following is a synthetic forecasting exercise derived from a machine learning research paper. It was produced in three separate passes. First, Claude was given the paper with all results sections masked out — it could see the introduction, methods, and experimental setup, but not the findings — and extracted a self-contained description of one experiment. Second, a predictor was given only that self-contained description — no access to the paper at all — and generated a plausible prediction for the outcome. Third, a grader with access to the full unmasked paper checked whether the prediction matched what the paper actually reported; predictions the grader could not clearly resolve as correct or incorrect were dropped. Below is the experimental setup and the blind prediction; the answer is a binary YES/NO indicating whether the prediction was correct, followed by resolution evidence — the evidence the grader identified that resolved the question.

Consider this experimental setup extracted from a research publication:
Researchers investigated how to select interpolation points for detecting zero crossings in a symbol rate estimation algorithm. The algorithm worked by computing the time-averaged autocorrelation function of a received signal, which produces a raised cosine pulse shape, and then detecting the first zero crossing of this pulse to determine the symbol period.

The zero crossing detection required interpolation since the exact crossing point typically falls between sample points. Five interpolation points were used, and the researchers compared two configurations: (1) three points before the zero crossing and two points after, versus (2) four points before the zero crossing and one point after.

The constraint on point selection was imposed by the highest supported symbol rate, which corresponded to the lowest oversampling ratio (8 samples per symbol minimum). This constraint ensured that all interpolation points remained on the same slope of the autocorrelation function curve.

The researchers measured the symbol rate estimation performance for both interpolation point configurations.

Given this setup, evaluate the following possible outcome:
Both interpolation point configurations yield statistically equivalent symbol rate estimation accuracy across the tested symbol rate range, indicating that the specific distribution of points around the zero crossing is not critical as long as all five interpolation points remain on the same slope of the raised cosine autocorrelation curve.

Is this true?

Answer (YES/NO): NO